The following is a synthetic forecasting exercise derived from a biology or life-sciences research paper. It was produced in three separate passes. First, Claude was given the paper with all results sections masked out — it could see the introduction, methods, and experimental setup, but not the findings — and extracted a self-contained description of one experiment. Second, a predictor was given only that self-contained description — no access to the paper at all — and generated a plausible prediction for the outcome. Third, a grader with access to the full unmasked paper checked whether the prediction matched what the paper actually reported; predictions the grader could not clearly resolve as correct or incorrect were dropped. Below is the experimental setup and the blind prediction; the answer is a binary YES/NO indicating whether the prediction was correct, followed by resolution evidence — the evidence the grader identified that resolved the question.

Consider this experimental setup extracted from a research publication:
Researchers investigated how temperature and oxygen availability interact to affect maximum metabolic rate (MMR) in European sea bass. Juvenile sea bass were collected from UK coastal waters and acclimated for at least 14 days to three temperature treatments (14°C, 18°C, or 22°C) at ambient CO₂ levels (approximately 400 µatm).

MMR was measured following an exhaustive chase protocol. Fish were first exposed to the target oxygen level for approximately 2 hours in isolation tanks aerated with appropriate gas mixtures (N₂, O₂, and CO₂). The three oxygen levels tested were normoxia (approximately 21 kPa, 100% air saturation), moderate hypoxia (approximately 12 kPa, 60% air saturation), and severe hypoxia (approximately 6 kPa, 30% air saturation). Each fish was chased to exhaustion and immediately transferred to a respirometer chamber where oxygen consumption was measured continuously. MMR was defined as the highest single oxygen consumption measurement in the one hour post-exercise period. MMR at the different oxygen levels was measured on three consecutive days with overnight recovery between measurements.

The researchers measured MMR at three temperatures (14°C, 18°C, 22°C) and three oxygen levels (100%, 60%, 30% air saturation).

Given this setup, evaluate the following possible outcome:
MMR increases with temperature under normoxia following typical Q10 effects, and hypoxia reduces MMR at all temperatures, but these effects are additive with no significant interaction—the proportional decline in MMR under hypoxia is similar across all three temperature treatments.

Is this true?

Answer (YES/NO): NO